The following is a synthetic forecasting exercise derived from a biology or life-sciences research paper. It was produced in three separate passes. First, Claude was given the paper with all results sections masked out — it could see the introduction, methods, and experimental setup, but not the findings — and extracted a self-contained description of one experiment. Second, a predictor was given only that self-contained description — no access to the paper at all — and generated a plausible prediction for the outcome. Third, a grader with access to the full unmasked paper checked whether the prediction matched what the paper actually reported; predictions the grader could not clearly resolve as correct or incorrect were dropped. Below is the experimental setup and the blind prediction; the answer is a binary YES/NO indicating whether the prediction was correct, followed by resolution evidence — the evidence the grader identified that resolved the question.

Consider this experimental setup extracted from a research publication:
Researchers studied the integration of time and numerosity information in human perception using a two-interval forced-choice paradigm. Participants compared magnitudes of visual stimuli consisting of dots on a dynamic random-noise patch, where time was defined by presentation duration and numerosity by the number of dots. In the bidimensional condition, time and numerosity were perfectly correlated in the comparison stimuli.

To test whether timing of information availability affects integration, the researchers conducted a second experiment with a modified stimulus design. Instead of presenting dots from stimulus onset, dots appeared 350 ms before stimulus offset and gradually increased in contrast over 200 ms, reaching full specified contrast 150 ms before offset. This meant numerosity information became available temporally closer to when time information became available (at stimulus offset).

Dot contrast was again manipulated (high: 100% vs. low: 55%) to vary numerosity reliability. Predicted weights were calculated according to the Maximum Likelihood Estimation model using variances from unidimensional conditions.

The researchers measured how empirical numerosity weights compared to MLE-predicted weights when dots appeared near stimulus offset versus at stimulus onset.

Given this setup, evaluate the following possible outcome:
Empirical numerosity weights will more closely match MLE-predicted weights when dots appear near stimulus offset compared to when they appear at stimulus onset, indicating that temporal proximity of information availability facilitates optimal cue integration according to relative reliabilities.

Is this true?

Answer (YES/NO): YES